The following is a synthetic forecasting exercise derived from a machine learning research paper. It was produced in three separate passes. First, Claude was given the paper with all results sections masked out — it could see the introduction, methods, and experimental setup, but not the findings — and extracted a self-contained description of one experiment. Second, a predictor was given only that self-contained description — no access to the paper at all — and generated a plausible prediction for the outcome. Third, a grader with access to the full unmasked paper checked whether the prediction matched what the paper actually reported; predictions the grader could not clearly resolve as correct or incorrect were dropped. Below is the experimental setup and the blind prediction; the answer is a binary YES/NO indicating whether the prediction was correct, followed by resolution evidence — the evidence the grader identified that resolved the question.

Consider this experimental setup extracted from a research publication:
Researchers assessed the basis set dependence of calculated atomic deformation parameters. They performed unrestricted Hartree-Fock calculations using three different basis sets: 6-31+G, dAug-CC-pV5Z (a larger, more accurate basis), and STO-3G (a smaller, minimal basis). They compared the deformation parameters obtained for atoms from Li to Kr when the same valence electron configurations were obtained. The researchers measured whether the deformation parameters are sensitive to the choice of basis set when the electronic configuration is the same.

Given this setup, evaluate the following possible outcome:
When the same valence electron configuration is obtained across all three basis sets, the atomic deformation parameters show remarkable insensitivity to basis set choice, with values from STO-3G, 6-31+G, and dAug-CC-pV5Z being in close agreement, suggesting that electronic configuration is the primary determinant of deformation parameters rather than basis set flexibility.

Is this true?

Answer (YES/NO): NO